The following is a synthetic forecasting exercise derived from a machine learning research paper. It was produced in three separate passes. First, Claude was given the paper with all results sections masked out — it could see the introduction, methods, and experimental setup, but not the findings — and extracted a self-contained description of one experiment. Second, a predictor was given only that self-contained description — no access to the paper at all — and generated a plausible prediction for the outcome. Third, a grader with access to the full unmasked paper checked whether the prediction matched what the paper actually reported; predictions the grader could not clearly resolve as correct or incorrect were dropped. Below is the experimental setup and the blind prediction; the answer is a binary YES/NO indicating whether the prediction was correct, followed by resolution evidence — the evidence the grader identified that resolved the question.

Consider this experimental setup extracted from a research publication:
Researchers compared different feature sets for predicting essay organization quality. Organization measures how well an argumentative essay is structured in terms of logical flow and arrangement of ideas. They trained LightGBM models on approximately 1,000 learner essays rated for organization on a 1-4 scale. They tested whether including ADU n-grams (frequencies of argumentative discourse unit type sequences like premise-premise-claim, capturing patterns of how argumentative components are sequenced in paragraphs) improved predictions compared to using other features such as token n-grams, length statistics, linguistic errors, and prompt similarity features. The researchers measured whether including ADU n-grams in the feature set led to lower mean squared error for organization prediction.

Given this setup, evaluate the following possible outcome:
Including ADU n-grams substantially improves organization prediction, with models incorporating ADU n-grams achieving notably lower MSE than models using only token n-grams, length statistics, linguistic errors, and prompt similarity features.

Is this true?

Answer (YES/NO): NO